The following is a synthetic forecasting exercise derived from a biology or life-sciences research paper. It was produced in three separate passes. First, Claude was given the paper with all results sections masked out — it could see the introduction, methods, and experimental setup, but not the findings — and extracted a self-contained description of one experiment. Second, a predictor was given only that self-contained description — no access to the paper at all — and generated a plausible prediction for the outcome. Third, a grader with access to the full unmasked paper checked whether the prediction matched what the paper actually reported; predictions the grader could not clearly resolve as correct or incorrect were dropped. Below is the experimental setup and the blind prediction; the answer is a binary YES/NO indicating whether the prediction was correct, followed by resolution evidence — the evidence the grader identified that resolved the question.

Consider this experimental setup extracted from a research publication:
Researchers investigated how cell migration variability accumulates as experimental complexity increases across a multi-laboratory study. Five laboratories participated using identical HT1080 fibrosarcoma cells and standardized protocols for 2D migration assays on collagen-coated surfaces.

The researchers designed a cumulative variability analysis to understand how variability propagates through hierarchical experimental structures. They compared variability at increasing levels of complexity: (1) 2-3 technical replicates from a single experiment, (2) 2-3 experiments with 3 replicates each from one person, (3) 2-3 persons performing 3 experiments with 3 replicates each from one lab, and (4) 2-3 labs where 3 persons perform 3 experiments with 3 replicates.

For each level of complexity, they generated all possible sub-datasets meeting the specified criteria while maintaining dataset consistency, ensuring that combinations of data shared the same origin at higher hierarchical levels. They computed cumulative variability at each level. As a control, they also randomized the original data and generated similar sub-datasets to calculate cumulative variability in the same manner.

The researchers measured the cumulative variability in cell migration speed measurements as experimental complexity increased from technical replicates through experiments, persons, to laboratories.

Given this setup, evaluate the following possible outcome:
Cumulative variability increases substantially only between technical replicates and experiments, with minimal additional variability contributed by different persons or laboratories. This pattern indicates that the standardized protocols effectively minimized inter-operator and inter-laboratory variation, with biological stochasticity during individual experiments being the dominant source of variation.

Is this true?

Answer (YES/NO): NO